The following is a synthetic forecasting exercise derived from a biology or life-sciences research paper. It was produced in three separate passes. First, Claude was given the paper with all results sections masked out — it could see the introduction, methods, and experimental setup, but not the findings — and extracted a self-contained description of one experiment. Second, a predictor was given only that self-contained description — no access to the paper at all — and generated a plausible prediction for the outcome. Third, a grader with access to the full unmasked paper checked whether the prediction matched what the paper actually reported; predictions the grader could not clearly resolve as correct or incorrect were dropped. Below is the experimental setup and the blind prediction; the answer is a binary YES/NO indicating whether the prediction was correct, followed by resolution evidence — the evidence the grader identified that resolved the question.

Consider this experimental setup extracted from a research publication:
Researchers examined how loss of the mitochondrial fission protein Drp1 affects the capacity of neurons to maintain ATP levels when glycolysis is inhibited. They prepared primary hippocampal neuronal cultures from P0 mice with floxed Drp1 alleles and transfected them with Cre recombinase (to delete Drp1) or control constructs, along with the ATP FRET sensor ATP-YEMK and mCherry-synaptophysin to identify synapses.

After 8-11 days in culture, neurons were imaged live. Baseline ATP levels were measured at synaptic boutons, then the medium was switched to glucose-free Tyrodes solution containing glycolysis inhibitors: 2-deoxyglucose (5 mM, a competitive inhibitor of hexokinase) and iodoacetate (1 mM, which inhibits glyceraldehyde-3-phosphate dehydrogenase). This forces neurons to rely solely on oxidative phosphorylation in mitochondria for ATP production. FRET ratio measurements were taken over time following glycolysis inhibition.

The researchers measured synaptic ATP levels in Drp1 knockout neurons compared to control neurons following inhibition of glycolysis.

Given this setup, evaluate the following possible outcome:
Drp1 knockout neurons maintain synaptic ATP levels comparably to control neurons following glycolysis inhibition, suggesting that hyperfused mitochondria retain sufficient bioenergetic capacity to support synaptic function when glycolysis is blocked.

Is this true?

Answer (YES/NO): NO